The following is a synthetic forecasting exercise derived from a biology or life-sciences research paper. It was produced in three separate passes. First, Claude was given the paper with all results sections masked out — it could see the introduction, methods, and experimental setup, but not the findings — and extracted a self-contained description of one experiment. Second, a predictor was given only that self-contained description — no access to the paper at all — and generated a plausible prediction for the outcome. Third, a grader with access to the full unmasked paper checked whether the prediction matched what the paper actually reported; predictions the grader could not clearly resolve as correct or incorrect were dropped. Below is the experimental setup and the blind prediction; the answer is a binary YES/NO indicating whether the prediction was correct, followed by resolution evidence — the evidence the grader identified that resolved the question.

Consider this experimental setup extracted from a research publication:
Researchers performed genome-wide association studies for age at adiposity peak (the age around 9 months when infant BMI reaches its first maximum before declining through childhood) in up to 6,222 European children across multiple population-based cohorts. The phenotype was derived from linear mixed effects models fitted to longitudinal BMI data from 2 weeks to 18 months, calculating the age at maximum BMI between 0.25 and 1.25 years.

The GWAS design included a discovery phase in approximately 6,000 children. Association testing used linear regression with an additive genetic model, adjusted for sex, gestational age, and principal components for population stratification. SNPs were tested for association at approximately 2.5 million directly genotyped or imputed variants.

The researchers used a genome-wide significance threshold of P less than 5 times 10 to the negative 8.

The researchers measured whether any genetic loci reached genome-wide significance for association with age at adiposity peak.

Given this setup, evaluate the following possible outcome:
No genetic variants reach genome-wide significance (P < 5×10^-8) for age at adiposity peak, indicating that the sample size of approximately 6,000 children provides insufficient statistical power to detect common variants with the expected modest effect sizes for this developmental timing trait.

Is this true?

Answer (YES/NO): YES